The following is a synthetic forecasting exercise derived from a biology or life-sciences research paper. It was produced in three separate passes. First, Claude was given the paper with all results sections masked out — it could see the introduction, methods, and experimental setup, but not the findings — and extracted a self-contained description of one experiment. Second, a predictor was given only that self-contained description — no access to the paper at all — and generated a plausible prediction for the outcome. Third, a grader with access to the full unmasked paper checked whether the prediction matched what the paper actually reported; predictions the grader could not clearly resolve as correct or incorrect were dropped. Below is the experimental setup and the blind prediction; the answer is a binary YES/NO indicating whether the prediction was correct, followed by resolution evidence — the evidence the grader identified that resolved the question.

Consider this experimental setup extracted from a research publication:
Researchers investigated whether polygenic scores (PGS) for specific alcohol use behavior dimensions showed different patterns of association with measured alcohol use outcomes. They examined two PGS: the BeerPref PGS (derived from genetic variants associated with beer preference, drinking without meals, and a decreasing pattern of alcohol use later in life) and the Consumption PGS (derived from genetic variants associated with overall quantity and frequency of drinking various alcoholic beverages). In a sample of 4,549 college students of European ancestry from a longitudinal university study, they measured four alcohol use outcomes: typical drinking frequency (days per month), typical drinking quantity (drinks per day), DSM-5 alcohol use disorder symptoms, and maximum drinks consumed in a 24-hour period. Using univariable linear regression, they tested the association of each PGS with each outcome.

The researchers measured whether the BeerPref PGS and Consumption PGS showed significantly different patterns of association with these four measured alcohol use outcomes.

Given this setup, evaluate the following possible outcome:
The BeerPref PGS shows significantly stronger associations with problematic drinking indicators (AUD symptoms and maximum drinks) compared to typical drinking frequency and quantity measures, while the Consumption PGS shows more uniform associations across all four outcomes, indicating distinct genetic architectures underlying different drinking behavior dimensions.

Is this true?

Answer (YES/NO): NO